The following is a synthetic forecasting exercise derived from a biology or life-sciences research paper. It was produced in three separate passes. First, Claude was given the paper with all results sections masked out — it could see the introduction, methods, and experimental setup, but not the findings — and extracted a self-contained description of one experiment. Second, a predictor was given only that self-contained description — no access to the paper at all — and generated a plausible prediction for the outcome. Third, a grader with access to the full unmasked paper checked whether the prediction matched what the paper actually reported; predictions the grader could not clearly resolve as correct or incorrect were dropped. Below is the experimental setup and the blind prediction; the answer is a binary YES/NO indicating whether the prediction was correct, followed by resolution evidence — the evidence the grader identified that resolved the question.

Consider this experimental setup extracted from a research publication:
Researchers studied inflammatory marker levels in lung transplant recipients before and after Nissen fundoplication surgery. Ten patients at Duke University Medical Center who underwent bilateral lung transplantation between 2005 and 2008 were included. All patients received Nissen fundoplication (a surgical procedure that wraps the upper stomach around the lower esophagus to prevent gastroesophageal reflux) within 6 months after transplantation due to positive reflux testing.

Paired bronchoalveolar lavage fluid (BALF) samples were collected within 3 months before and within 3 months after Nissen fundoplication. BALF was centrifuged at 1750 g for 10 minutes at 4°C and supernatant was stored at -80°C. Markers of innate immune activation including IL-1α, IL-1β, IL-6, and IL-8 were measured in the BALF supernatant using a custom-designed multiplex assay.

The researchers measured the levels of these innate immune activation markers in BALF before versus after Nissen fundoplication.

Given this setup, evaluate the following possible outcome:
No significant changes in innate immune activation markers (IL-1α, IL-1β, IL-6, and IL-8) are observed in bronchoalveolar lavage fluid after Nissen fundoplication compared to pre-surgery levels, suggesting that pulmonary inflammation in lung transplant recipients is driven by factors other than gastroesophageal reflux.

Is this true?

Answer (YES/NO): NO